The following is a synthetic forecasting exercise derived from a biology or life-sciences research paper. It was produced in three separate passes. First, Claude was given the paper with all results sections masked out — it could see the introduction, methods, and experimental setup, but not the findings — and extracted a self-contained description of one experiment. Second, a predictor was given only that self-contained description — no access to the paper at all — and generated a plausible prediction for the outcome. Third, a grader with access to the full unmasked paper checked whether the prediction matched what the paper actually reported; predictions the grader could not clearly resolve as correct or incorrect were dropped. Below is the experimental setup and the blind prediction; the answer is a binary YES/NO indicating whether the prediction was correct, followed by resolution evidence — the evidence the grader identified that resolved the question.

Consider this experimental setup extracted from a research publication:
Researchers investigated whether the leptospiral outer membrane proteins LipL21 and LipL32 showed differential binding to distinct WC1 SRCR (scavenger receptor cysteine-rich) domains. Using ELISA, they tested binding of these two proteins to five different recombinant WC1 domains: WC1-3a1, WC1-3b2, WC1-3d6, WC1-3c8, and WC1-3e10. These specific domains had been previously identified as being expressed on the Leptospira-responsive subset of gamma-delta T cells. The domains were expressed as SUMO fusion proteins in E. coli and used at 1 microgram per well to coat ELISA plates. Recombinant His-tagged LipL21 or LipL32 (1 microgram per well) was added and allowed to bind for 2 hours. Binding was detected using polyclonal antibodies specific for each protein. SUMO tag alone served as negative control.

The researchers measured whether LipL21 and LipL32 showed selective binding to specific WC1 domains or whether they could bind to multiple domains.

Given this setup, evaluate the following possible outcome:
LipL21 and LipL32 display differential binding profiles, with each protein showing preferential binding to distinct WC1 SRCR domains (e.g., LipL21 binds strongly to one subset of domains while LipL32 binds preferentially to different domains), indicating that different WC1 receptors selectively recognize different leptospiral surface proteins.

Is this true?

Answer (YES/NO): NO